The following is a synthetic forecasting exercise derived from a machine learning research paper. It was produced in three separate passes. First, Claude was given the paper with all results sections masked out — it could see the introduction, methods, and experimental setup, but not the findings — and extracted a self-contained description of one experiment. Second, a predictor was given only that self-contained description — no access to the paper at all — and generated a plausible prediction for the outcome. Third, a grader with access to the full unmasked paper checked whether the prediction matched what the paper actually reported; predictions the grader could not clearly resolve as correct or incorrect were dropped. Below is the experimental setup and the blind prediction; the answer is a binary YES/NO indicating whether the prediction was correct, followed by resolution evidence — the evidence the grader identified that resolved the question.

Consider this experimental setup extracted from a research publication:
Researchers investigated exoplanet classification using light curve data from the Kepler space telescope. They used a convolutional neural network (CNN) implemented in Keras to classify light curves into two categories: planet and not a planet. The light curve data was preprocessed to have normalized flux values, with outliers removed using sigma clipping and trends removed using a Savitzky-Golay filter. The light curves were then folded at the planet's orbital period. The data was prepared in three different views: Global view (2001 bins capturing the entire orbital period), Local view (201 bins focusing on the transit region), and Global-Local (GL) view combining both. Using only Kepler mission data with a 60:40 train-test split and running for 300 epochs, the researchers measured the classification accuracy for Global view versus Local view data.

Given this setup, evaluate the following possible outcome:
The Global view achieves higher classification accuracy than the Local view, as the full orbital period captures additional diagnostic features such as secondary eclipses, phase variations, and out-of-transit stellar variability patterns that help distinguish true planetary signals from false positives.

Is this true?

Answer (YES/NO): NO